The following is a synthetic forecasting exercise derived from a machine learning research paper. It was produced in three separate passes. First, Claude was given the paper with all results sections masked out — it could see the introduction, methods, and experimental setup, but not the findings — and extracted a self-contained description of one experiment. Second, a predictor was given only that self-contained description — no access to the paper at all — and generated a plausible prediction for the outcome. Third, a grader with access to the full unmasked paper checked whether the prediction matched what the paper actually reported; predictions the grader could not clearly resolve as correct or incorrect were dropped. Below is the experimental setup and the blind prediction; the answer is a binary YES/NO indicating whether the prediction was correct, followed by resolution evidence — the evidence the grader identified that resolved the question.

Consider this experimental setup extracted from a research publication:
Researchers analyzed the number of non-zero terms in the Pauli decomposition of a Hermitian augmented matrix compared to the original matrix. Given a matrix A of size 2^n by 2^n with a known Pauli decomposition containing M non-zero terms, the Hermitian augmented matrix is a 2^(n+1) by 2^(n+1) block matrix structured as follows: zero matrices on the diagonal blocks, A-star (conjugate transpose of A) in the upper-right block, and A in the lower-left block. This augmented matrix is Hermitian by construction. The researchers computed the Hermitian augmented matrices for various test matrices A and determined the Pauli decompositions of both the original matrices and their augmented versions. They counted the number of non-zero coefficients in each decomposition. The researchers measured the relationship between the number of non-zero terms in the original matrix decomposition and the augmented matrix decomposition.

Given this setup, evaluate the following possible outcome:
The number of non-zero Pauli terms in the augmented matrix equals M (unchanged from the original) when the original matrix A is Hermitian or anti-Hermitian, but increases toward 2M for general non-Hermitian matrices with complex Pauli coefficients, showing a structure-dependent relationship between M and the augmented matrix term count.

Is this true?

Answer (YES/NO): YES